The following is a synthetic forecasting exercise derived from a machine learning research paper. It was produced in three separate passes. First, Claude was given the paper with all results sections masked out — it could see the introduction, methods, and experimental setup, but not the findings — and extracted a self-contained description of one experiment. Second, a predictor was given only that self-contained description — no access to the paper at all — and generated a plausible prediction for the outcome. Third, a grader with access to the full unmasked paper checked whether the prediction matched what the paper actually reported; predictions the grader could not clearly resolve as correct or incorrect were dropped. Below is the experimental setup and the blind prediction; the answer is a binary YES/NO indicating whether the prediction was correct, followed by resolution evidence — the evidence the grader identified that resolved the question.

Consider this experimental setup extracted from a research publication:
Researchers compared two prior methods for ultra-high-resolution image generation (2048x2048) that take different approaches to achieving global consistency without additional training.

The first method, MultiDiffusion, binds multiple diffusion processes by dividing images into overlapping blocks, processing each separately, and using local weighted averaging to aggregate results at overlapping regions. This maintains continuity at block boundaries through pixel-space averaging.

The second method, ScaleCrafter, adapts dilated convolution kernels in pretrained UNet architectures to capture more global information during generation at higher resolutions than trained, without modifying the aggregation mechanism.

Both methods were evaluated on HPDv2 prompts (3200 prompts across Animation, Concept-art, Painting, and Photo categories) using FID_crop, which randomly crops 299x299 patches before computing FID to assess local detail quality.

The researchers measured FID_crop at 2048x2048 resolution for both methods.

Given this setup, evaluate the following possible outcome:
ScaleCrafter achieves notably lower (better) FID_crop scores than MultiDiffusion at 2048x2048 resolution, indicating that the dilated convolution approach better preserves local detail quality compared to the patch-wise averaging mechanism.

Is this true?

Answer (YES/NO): YES